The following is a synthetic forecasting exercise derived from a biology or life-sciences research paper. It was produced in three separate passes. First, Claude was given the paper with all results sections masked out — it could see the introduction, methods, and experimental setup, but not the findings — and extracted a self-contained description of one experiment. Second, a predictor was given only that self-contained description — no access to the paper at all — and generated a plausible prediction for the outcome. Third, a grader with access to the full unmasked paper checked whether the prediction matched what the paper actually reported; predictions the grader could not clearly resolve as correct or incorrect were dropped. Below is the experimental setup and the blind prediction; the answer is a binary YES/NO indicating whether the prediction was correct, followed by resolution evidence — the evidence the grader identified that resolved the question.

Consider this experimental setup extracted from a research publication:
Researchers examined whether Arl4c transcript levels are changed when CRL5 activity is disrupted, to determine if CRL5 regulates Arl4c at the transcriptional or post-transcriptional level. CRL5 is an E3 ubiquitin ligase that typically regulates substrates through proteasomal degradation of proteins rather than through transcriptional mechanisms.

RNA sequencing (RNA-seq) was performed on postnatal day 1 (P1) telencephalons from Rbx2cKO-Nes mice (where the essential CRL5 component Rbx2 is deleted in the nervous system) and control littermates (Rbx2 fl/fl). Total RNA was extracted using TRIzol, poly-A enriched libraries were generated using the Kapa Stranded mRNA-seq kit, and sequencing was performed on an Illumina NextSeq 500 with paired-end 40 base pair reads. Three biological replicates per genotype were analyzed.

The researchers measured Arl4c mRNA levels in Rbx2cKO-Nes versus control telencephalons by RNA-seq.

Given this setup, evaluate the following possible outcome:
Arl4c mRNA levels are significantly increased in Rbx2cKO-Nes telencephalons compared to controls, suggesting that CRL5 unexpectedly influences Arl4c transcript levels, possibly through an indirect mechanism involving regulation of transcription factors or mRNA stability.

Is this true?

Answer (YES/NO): NO